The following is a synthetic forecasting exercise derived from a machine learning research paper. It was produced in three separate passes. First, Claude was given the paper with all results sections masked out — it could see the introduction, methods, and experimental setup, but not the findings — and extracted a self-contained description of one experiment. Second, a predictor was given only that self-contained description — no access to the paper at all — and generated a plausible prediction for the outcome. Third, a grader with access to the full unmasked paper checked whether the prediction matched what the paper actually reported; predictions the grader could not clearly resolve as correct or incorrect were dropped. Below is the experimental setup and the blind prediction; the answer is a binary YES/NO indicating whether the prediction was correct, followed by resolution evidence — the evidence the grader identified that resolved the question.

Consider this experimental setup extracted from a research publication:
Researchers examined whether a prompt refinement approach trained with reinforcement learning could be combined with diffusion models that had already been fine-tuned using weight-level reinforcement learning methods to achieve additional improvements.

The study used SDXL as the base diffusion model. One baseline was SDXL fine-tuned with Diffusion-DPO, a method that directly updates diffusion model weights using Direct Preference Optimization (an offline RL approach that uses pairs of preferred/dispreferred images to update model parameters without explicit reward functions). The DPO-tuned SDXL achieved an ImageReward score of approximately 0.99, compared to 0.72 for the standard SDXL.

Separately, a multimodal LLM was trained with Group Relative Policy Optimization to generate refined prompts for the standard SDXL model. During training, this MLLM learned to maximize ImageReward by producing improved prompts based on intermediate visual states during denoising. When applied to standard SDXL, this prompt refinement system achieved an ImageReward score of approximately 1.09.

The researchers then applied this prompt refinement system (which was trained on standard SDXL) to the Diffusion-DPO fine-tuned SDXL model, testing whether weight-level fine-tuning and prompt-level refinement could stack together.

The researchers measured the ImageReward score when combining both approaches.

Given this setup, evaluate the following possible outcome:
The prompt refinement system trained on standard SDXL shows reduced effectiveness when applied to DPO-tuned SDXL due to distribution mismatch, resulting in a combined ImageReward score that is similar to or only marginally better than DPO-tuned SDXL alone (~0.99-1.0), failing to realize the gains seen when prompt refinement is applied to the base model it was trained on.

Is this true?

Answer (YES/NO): NO